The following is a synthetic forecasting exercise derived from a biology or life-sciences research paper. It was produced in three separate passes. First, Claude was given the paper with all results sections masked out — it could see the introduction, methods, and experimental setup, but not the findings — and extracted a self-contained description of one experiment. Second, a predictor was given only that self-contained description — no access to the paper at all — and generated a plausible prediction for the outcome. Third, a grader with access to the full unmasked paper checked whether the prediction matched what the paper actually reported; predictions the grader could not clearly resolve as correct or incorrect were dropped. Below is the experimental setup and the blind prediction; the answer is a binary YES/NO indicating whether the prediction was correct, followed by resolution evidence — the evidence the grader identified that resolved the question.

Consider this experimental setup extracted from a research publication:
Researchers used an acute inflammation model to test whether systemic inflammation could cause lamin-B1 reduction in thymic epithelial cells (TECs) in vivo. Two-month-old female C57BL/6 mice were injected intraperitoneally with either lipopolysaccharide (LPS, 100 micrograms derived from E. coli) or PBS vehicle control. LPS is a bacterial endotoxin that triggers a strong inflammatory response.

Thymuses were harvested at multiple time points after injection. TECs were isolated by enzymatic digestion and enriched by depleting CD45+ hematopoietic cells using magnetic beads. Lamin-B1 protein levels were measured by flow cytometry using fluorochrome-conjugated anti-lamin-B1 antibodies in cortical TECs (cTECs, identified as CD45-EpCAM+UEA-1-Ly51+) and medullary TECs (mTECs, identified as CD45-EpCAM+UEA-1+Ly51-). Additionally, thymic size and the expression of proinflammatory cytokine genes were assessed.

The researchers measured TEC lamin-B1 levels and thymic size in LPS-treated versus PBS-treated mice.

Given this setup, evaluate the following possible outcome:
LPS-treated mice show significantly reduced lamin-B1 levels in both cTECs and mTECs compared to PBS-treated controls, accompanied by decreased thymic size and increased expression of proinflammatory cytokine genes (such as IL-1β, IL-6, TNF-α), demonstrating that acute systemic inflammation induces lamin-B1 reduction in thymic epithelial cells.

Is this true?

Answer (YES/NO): NO